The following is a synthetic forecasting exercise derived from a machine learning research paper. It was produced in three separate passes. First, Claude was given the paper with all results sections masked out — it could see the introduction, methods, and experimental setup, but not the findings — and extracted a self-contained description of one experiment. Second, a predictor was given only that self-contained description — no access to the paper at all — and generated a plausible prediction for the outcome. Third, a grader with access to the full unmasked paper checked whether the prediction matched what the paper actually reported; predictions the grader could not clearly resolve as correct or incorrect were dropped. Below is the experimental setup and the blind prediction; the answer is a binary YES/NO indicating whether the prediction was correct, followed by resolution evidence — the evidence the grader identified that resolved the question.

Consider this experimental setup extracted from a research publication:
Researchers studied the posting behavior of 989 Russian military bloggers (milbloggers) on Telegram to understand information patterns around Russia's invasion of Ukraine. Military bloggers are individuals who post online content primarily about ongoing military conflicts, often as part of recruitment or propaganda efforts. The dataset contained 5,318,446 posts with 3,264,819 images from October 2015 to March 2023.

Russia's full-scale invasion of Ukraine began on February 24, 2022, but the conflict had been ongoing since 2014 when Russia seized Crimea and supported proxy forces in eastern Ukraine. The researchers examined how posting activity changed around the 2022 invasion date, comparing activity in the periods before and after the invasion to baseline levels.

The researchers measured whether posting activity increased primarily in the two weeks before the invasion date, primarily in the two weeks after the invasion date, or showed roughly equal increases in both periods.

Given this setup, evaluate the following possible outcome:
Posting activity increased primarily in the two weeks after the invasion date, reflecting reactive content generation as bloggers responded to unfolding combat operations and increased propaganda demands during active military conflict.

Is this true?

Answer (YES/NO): NO